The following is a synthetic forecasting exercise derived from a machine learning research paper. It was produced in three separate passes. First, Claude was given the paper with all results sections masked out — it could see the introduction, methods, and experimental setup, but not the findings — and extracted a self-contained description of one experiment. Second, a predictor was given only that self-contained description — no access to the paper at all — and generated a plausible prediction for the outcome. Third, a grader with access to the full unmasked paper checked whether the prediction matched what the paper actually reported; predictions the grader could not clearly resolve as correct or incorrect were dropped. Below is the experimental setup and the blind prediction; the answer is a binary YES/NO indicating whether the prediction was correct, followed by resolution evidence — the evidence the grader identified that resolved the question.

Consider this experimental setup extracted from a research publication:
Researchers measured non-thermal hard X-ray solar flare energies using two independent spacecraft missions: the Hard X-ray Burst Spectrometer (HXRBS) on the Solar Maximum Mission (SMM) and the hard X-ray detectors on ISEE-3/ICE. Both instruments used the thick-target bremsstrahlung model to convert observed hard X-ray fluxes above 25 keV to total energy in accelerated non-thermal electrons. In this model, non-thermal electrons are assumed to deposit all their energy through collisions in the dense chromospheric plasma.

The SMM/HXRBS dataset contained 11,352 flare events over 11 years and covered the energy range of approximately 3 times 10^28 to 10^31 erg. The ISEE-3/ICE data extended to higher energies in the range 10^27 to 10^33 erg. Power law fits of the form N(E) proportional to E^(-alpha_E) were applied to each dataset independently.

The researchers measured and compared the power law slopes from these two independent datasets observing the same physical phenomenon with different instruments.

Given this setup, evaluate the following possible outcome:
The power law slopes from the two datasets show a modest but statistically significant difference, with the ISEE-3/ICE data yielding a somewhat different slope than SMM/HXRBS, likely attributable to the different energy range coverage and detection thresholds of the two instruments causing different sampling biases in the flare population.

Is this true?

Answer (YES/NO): NO